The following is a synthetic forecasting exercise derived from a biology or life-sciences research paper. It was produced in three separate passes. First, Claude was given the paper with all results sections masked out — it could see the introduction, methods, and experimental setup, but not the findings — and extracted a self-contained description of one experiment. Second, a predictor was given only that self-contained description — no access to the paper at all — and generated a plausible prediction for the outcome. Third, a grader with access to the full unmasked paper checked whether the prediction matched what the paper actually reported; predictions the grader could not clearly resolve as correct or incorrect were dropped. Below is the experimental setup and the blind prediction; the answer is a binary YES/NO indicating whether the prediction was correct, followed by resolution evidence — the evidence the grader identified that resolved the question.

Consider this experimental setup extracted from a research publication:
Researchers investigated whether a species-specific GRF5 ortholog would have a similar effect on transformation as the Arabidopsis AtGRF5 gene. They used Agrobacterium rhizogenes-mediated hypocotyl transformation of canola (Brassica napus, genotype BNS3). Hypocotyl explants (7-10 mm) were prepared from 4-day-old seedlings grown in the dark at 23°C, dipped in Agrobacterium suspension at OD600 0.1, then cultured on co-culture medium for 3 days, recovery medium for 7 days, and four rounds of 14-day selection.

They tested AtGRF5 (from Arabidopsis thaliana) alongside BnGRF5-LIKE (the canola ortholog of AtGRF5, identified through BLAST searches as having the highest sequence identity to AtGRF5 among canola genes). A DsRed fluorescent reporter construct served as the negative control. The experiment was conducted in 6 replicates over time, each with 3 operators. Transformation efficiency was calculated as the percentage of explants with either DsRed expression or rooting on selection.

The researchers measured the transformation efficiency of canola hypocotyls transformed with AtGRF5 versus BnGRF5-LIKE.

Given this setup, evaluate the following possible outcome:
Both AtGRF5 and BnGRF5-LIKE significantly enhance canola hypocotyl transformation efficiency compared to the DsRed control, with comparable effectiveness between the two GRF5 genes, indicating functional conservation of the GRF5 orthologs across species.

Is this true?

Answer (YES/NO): NO